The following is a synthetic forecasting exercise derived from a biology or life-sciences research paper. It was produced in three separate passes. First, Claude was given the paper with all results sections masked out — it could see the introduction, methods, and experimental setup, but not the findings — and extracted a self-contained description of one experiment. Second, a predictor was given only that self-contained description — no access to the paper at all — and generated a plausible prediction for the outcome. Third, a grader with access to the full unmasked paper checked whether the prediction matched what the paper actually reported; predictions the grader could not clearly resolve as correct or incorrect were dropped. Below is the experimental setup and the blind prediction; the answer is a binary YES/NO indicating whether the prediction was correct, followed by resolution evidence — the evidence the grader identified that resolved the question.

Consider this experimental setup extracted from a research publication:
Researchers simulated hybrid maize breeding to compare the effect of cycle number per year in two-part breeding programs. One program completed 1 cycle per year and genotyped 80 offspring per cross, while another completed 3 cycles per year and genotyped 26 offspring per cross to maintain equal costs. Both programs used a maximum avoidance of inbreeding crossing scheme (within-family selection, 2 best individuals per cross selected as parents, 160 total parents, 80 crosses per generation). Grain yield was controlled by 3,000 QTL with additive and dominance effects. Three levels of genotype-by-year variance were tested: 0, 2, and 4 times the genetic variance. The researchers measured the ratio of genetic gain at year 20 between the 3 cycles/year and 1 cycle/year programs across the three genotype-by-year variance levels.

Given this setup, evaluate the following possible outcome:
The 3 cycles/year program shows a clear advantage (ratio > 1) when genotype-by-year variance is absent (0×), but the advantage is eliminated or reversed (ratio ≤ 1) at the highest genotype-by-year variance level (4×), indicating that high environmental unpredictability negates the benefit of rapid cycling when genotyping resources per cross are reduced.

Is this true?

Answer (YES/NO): NO